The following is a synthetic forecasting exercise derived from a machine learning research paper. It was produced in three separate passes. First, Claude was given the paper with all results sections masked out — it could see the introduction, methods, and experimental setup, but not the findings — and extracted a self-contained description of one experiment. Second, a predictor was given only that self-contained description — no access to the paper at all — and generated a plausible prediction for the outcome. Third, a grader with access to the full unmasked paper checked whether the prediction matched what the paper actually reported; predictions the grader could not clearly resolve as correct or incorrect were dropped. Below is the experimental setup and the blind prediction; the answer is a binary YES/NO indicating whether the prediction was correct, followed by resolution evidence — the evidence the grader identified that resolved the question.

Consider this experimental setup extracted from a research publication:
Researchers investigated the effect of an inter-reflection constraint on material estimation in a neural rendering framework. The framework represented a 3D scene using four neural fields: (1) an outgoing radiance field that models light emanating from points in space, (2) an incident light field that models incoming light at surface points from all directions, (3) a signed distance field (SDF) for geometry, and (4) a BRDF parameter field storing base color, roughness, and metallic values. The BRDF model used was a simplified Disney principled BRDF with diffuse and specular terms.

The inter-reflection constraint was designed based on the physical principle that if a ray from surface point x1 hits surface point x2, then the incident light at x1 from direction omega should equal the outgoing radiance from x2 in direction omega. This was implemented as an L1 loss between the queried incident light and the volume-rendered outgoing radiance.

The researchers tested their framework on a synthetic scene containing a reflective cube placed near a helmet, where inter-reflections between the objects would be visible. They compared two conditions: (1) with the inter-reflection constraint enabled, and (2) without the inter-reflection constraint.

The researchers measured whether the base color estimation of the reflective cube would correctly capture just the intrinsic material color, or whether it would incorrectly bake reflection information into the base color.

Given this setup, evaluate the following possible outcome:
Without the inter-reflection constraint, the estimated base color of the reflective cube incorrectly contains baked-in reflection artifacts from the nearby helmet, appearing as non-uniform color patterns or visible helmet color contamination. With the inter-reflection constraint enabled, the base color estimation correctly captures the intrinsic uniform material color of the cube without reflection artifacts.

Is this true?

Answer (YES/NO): YES